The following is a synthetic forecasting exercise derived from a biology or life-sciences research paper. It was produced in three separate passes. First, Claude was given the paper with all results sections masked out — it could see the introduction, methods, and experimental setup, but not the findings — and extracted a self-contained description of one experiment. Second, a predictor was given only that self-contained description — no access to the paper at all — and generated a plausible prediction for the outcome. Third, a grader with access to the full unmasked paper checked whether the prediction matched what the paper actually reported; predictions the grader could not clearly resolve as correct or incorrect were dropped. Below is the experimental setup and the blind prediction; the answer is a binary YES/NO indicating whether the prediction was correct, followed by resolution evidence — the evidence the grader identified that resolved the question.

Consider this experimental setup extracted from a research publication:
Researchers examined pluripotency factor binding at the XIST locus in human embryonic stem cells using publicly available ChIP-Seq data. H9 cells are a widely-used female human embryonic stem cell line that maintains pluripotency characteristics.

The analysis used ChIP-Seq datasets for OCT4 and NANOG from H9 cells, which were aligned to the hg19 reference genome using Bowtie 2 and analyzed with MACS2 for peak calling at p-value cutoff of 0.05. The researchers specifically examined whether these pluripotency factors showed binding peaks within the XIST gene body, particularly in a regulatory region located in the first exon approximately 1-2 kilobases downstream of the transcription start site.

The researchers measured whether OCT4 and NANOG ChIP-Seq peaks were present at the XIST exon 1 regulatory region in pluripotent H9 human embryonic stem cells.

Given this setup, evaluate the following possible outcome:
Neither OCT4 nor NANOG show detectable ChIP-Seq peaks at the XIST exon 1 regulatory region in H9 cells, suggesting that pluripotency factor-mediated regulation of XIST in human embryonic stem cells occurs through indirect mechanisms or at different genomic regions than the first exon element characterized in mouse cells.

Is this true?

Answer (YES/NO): NO